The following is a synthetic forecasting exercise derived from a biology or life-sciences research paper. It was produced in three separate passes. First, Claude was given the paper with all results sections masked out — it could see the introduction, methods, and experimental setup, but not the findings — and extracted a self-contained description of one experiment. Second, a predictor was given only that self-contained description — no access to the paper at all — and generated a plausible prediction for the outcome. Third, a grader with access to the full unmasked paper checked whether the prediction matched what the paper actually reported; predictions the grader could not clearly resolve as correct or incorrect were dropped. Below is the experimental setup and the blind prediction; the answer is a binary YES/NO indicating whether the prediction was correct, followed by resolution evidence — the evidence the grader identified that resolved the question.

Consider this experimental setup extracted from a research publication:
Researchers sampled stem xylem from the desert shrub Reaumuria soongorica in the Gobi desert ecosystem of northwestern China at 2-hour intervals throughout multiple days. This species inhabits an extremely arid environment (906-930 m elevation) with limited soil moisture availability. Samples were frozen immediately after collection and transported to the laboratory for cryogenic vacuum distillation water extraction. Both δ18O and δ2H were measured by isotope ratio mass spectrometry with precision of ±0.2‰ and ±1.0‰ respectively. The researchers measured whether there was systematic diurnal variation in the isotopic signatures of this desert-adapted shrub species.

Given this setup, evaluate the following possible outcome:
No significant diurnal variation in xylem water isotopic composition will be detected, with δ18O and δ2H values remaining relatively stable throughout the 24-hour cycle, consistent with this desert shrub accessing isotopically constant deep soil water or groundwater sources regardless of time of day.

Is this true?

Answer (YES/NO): NO